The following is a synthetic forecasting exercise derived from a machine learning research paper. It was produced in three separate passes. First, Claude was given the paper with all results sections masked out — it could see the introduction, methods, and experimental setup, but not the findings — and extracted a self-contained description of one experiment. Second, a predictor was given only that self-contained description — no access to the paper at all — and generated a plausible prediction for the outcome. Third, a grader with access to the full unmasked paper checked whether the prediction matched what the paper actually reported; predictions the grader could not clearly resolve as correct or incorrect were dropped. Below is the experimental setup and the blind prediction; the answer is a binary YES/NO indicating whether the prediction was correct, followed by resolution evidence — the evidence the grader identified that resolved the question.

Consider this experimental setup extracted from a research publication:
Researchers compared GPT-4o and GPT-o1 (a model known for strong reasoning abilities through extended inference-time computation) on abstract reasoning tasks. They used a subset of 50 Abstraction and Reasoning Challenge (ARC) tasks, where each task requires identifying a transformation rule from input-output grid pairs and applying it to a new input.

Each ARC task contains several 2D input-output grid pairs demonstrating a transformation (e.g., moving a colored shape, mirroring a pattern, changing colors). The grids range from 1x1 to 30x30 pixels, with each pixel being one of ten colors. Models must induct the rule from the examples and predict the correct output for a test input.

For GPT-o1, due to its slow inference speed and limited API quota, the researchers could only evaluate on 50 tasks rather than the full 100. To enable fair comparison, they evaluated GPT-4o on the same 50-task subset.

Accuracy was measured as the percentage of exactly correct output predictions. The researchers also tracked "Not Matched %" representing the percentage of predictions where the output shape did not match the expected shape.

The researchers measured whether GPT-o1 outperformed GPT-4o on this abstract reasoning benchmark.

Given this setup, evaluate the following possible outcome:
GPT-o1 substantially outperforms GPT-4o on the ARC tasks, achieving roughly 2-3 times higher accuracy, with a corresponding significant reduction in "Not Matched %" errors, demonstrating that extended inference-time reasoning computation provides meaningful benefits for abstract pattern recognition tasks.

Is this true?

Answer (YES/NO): NO